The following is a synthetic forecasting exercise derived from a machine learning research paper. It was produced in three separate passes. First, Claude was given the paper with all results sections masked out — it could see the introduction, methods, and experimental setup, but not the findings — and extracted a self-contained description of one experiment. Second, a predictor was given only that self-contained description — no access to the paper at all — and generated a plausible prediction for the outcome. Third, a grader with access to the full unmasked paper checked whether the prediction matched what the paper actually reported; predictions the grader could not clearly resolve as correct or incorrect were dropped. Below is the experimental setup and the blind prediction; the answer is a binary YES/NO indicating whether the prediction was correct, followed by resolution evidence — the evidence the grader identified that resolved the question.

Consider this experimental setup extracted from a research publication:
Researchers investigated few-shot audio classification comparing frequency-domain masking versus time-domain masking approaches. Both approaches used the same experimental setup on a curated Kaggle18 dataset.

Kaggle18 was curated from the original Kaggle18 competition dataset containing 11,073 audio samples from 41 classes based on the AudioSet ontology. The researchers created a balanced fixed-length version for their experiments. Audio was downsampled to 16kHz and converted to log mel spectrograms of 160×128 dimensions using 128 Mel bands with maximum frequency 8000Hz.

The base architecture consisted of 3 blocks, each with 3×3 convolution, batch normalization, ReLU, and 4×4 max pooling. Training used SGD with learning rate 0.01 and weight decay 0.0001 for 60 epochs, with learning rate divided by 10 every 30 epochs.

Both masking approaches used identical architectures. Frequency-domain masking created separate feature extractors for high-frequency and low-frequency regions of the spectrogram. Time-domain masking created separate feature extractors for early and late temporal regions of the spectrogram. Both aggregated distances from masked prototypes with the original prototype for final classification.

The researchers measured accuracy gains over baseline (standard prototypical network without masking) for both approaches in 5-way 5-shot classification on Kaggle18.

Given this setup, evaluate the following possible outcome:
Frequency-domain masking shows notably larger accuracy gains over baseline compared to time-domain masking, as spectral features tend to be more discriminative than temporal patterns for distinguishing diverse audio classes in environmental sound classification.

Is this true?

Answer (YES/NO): YES